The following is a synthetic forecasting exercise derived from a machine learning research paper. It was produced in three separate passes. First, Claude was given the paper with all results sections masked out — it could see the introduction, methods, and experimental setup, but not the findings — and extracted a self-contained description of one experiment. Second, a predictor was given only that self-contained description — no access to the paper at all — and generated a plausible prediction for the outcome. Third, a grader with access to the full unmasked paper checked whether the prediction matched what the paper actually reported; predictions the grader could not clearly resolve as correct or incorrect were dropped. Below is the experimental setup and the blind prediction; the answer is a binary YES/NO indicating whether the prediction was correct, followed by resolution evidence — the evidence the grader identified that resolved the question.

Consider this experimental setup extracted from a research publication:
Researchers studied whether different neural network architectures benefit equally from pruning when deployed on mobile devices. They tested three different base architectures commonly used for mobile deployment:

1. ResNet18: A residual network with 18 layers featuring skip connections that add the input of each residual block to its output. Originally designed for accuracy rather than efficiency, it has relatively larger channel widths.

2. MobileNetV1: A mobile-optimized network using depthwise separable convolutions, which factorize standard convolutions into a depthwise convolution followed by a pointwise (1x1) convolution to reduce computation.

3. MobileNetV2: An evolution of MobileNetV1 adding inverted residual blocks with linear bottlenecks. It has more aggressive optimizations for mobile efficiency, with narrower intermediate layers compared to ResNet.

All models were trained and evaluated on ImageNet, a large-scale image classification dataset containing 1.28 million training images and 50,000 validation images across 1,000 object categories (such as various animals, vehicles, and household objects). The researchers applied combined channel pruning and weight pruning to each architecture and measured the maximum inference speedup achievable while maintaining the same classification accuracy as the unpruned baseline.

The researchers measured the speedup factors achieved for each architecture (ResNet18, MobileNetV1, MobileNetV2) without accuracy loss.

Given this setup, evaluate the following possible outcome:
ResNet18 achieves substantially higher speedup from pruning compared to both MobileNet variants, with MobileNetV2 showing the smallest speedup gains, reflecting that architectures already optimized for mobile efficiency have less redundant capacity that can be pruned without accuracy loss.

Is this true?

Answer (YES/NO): NO